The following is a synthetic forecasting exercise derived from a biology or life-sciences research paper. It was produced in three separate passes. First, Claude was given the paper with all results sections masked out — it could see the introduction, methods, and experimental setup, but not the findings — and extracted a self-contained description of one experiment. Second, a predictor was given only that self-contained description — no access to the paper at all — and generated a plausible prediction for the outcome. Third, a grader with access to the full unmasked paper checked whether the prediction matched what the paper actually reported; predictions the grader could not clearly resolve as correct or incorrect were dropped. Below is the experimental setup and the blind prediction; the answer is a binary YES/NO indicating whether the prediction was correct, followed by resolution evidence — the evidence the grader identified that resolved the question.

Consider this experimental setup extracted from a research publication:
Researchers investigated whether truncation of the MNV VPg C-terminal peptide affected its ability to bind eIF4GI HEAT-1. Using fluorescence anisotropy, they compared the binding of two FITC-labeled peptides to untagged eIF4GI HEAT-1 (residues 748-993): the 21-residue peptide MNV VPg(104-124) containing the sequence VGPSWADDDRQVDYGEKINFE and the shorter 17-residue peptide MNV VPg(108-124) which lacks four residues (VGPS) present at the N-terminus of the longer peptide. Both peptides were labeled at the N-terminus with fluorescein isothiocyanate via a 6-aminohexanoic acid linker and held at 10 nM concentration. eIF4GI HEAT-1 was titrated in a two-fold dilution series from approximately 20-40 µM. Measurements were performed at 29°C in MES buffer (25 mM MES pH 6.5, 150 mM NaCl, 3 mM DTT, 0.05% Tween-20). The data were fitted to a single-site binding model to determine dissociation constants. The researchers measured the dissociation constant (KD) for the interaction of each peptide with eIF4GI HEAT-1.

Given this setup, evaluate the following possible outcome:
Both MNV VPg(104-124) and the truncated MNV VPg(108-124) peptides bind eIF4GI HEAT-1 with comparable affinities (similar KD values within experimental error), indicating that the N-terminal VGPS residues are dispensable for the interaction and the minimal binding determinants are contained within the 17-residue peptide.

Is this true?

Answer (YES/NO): NO